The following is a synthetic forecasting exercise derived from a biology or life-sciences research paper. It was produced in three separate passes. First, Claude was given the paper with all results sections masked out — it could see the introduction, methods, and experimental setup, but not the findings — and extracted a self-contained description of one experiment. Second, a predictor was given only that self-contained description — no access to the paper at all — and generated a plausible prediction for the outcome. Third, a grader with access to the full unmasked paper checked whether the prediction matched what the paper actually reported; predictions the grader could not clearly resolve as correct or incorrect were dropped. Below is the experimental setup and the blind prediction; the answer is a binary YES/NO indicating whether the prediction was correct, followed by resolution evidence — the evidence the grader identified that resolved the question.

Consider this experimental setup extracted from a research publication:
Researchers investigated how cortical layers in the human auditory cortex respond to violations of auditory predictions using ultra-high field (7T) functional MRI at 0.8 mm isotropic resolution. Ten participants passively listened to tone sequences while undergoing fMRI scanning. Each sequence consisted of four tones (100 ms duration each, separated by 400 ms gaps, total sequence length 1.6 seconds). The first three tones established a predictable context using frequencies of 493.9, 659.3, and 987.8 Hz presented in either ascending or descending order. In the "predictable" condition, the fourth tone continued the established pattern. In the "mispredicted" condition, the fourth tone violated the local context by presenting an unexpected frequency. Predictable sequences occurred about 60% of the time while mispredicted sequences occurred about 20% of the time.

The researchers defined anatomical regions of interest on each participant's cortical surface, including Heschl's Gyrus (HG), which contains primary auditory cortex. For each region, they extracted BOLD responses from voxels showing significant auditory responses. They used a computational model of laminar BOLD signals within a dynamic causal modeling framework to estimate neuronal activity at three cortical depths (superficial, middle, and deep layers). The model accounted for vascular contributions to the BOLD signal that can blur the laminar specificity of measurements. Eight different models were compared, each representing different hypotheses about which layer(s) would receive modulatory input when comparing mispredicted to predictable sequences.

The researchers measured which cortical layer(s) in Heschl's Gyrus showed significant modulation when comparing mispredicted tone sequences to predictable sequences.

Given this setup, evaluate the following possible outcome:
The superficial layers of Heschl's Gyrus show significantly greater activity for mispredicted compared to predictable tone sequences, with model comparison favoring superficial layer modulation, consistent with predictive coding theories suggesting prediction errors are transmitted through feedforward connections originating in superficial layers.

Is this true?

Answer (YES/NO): NO